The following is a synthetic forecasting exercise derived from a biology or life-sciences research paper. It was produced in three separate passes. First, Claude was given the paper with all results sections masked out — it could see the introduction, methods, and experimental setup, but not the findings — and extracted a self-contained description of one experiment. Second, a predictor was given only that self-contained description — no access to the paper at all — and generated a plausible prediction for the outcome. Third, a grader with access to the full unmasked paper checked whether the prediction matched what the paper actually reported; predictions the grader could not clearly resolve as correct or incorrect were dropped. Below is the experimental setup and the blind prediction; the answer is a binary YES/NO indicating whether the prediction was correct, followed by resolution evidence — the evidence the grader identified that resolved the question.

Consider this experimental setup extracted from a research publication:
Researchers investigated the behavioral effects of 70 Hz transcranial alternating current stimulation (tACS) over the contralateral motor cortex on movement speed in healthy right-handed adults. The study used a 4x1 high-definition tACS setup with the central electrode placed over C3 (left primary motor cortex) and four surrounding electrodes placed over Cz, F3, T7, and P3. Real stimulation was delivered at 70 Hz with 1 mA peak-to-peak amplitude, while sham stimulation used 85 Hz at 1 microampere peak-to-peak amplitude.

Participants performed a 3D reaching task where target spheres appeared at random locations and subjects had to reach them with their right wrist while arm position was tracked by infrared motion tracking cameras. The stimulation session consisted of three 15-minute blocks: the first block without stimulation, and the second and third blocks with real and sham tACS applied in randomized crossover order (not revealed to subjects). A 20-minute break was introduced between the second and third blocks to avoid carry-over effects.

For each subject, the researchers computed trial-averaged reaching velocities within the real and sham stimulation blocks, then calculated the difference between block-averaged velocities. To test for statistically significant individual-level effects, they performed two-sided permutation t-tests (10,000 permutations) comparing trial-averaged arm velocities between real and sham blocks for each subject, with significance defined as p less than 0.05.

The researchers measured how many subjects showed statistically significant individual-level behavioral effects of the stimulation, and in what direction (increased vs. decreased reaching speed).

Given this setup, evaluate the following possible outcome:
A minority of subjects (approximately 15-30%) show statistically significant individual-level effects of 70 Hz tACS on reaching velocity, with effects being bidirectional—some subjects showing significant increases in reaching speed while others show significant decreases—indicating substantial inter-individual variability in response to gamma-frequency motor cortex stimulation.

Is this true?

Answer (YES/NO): NO